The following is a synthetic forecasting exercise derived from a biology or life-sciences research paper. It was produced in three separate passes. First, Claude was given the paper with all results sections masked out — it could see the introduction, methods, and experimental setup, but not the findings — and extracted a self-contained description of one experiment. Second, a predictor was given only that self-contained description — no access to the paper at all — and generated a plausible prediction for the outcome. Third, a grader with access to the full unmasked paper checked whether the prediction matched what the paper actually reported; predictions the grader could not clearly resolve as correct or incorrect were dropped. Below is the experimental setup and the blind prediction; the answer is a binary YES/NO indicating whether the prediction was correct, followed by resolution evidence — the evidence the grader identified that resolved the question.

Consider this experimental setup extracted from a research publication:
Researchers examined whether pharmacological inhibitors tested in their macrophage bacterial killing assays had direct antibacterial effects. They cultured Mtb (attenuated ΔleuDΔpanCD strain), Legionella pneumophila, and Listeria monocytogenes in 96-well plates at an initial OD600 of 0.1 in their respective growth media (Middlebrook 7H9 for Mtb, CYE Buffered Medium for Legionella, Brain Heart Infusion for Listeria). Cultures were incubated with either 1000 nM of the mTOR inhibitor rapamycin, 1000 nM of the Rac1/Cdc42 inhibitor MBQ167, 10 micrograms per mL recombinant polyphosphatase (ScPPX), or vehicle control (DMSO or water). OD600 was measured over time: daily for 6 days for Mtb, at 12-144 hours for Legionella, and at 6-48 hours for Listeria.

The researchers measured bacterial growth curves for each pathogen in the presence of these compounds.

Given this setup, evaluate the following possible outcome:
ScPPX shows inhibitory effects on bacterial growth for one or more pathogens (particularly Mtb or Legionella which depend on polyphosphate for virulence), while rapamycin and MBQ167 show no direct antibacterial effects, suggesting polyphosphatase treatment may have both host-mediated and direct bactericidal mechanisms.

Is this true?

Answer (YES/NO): NO